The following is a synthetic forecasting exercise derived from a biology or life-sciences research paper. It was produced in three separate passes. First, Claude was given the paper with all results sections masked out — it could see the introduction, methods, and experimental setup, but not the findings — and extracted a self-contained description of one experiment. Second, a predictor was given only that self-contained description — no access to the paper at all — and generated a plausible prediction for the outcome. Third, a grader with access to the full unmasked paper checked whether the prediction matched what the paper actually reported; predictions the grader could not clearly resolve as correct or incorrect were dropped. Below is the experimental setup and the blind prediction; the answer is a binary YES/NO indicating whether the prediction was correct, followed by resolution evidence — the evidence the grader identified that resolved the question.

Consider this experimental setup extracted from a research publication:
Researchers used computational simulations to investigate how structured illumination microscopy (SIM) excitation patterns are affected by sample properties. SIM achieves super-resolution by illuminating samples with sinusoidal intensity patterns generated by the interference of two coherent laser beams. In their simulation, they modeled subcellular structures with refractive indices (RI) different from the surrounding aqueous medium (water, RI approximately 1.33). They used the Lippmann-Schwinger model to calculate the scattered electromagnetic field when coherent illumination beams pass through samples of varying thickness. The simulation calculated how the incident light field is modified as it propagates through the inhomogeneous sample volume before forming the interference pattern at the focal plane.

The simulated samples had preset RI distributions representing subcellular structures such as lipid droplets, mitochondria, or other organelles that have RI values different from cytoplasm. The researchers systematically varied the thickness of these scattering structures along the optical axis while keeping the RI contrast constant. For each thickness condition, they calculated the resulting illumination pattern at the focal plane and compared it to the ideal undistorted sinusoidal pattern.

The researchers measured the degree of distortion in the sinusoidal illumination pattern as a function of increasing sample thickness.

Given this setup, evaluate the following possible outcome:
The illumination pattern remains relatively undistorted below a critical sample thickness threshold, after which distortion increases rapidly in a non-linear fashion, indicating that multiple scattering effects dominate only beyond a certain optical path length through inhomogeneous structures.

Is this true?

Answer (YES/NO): NO